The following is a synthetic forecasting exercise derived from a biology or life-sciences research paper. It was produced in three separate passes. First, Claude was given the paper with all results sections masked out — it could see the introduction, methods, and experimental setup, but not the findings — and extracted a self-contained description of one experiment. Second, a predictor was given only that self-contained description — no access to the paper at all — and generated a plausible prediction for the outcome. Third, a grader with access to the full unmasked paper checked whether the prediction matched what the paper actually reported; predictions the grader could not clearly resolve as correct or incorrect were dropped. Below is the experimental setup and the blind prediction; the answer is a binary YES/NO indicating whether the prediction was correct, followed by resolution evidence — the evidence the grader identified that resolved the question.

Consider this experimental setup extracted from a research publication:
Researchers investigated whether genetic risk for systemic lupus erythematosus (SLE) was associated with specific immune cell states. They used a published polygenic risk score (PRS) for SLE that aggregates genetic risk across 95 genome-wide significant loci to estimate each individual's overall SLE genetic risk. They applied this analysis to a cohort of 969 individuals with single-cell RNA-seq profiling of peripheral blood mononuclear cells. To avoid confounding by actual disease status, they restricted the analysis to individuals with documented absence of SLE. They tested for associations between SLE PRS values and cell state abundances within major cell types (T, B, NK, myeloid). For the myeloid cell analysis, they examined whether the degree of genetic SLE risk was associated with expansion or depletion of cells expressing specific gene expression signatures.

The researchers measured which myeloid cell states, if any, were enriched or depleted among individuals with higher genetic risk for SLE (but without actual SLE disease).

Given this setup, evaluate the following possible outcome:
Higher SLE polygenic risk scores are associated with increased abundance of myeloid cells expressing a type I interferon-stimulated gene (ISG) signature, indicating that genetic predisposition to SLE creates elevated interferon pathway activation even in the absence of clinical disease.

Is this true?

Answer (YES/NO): YES